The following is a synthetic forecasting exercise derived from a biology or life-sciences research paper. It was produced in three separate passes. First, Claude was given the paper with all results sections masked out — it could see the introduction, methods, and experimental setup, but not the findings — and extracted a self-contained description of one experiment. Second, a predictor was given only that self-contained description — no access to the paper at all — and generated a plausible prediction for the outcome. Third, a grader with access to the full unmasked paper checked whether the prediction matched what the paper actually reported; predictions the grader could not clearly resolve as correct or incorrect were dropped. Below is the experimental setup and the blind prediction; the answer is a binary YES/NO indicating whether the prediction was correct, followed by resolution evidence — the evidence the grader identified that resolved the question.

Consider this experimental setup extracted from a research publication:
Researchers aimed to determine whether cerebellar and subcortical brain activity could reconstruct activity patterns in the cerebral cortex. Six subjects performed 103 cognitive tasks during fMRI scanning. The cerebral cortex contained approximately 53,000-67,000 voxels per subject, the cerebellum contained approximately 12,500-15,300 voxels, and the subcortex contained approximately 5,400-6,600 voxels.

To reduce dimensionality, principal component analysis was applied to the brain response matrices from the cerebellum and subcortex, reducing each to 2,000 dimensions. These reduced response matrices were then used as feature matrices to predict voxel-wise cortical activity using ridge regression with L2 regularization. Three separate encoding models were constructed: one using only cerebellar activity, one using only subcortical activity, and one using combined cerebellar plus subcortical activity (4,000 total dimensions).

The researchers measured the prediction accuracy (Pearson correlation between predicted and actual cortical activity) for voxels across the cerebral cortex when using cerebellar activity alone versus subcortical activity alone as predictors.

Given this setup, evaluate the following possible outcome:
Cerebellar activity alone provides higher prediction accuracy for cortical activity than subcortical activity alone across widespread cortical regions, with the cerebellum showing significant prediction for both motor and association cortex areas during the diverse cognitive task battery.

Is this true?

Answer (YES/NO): YES